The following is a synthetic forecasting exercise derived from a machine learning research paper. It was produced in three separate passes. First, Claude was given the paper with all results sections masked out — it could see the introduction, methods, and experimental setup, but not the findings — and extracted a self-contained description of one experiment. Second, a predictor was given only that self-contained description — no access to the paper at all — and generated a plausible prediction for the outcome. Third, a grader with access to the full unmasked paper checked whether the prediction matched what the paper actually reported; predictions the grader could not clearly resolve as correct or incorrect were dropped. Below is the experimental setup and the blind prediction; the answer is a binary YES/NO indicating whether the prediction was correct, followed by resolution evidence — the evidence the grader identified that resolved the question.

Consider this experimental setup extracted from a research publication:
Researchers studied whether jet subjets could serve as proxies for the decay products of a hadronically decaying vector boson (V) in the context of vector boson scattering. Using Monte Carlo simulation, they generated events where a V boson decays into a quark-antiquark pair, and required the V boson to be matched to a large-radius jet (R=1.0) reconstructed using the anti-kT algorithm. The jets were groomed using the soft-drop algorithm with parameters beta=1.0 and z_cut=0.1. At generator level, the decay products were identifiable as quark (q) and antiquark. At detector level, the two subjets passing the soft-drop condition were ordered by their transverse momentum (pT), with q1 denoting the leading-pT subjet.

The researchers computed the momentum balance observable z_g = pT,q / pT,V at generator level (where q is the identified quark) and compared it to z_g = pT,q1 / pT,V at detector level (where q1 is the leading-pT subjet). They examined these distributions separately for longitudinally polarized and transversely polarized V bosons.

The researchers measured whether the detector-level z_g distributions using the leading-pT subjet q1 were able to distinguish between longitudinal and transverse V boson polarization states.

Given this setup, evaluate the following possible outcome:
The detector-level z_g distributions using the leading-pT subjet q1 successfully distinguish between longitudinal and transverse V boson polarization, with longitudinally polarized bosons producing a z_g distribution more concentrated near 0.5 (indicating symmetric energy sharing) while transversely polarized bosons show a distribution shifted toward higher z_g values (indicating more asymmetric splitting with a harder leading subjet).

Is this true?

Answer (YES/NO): YES